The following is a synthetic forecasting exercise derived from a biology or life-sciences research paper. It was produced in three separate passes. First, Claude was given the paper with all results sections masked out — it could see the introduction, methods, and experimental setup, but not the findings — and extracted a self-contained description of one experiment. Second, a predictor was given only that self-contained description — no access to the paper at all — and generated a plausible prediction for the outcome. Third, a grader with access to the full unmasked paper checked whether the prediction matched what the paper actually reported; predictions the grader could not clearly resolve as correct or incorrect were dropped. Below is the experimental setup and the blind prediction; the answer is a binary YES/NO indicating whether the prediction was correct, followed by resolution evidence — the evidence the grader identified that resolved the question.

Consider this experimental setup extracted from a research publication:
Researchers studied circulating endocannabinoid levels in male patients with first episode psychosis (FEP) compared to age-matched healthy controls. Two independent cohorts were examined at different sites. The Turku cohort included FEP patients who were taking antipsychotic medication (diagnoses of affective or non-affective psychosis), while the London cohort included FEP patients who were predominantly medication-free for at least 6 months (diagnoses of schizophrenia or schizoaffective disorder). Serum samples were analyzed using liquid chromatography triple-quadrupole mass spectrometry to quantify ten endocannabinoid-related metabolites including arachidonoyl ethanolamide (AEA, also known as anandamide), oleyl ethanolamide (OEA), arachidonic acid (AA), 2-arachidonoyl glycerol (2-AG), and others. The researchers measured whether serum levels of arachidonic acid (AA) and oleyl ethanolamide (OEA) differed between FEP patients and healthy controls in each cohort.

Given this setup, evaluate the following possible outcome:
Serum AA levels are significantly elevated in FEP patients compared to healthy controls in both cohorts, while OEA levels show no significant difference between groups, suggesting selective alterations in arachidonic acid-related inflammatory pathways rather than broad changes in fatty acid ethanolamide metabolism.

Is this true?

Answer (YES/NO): NO